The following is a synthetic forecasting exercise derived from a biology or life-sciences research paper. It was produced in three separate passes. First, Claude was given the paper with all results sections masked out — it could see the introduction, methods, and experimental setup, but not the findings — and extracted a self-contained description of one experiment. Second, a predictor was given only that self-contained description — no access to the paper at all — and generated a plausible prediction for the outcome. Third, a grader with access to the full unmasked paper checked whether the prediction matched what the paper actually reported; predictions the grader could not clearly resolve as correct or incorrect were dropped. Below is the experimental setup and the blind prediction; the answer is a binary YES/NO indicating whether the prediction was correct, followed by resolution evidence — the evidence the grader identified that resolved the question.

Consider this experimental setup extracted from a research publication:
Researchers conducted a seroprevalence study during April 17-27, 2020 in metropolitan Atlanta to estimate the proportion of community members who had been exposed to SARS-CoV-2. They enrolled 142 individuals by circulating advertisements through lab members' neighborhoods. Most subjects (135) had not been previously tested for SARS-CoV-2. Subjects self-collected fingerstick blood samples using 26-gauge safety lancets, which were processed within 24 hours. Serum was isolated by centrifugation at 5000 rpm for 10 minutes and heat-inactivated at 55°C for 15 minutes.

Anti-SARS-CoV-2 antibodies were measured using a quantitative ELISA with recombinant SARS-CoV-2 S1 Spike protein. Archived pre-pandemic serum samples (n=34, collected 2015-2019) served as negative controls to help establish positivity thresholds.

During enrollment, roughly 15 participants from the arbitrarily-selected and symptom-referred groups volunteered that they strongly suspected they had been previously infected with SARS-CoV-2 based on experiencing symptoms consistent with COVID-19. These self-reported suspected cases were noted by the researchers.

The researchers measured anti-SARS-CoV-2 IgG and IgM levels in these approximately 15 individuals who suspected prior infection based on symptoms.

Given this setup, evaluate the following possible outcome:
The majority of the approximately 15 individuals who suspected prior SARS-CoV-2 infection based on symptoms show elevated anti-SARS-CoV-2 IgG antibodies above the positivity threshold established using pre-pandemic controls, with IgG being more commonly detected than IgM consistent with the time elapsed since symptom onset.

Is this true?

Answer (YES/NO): NO